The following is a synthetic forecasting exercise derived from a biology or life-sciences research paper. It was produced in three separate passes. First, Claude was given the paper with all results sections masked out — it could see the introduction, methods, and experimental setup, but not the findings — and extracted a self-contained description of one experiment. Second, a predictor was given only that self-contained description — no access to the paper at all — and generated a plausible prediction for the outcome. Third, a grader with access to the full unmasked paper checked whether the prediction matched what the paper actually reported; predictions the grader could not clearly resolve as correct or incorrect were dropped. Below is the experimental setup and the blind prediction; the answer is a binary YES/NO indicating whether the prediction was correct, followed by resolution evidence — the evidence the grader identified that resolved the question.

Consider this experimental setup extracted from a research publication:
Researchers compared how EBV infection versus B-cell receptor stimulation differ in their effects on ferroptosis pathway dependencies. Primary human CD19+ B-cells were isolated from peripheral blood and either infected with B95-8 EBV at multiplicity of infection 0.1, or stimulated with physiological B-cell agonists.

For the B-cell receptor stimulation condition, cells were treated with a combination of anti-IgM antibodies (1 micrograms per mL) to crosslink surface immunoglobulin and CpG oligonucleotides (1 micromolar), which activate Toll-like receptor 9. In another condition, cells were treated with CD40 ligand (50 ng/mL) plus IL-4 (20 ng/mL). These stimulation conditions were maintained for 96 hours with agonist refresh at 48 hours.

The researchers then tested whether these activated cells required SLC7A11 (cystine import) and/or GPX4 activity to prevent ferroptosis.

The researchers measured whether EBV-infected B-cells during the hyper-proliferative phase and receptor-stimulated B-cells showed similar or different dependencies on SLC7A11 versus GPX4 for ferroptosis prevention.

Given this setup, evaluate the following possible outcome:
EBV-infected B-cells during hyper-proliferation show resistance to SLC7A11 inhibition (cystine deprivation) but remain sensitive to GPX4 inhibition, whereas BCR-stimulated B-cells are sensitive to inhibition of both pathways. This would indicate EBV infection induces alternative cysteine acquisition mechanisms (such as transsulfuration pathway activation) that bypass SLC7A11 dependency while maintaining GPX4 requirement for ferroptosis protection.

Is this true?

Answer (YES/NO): NO